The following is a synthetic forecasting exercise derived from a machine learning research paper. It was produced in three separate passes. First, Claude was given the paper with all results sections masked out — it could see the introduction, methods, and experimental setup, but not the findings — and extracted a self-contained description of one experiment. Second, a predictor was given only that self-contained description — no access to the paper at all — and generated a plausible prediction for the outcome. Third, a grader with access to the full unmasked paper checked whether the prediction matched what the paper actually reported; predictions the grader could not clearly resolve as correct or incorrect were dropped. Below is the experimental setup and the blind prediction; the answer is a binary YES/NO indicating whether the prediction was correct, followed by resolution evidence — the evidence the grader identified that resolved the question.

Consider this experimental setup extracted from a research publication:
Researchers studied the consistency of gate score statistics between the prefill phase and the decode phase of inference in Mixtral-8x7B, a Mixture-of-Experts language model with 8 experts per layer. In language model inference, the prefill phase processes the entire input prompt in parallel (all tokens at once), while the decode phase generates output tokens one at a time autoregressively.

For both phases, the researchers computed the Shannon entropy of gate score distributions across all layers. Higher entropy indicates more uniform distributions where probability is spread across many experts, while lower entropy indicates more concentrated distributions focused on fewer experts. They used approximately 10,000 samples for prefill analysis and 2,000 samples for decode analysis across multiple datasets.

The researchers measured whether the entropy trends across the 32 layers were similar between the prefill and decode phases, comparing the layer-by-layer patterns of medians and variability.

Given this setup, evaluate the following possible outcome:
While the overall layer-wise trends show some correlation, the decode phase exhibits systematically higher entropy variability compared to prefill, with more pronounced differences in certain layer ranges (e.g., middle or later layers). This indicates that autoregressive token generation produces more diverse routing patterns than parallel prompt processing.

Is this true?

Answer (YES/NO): NO